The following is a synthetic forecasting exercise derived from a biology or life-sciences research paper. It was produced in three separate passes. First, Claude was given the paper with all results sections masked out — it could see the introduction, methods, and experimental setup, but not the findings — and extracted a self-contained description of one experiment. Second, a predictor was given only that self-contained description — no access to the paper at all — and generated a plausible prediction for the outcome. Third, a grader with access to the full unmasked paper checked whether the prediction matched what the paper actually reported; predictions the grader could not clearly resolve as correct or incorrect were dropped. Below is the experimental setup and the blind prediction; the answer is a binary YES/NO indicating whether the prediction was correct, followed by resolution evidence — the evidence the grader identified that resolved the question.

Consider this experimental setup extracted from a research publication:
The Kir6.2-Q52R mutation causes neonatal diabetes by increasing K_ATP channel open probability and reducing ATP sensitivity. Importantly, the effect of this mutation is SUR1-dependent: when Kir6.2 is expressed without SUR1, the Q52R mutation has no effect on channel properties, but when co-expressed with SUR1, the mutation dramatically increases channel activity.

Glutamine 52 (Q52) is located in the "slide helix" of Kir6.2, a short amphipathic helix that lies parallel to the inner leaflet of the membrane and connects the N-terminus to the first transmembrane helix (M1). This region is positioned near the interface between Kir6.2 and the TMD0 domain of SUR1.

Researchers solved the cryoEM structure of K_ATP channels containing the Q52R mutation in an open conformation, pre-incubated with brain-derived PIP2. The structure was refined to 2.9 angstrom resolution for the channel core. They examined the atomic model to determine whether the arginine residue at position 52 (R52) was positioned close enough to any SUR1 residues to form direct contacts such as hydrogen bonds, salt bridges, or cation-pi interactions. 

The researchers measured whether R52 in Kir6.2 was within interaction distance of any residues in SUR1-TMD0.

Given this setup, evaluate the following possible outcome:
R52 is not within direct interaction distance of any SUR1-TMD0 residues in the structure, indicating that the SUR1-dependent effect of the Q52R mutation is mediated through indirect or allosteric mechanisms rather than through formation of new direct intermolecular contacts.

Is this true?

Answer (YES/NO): NO